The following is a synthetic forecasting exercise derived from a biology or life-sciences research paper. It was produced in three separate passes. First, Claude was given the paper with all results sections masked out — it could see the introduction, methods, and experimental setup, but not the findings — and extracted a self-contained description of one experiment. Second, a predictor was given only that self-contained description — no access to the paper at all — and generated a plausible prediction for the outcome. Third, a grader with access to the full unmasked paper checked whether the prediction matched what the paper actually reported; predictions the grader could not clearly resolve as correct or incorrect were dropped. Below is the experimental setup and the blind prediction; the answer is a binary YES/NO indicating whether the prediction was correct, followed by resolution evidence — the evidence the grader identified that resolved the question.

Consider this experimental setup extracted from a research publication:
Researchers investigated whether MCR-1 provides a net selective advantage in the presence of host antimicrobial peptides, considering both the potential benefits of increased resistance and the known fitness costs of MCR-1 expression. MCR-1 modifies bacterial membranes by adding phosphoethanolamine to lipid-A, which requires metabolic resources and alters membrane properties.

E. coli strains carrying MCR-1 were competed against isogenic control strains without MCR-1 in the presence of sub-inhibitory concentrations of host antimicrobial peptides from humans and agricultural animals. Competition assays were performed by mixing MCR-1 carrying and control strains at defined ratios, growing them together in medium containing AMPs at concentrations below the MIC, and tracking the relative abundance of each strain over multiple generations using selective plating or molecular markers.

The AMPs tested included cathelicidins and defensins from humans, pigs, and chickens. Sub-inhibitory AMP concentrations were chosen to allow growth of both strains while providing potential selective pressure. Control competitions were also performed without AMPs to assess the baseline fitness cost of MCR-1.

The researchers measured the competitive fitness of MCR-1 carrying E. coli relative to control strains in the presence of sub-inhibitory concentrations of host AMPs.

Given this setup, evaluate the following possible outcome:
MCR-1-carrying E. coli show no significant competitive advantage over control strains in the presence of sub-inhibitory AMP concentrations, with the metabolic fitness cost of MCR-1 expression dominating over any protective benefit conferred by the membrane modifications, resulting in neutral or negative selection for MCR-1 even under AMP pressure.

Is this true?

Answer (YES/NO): NO